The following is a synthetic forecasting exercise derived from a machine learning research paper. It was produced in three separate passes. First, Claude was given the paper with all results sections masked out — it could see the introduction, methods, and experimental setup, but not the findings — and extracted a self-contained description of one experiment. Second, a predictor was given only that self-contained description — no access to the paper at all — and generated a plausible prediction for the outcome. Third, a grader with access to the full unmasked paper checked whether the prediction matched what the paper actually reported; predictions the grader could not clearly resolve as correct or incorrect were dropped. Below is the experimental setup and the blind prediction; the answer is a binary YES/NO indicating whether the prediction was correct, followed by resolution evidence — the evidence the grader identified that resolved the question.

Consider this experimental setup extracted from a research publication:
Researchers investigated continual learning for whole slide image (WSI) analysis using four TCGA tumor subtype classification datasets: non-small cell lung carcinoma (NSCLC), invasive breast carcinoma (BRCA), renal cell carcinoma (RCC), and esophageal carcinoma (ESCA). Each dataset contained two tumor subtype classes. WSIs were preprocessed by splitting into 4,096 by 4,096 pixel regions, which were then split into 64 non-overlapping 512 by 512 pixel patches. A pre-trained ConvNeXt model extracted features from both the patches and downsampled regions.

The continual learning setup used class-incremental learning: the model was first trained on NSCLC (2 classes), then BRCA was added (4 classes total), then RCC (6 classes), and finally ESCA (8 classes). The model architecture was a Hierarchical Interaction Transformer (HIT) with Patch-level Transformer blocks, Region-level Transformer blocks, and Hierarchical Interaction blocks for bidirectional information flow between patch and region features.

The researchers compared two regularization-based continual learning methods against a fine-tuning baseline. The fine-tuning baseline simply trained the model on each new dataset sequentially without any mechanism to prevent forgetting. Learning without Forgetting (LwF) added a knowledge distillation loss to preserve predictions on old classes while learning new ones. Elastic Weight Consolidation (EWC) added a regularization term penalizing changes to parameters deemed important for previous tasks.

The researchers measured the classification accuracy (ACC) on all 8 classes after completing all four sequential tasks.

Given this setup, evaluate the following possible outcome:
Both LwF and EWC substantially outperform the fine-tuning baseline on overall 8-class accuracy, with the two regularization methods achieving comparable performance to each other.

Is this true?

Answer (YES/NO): NO